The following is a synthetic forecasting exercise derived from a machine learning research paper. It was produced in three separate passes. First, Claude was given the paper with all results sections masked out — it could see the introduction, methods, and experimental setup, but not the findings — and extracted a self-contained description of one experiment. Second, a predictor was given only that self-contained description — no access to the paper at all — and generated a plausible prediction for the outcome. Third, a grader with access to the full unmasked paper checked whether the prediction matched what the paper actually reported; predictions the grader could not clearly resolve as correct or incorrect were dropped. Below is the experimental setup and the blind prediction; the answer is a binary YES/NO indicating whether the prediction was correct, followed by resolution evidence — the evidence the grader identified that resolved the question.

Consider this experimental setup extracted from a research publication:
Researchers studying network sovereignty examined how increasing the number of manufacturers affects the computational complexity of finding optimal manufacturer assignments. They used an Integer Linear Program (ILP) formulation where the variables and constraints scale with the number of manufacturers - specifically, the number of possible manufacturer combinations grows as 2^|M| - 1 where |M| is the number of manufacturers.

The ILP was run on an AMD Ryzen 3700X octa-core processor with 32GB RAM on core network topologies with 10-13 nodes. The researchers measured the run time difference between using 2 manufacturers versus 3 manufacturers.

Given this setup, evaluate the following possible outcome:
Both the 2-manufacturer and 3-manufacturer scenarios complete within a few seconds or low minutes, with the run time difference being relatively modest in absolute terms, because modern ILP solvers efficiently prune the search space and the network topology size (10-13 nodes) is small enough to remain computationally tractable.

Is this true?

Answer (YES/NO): NO